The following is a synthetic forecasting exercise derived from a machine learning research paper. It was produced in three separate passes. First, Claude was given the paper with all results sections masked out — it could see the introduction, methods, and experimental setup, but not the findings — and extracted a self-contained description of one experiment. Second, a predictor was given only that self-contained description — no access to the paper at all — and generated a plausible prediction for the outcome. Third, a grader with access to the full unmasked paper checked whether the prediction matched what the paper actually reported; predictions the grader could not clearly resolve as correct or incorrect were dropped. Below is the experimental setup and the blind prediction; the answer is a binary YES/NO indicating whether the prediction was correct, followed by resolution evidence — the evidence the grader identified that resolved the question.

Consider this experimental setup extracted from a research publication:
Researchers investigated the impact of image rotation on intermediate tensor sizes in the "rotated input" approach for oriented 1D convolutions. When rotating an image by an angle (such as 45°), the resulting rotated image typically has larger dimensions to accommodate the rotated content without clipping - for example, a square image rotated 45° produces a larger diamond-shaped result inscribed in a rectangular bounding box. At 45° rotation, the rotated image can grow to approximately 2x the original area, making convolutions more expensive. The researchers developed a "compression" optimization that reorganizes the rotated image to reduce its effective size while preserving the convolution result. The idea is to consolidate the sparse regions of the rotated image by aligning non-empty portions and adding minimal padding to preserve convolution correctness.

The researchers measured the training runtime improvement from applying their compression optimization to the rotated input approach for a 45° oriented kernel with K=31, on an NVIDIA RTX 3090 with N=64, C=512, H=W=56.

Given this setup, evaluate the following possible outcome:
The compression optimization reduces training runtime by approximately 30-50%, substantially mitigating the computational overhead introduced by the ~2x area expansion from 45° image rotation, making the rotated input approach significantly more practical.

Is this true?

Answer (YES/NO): YES